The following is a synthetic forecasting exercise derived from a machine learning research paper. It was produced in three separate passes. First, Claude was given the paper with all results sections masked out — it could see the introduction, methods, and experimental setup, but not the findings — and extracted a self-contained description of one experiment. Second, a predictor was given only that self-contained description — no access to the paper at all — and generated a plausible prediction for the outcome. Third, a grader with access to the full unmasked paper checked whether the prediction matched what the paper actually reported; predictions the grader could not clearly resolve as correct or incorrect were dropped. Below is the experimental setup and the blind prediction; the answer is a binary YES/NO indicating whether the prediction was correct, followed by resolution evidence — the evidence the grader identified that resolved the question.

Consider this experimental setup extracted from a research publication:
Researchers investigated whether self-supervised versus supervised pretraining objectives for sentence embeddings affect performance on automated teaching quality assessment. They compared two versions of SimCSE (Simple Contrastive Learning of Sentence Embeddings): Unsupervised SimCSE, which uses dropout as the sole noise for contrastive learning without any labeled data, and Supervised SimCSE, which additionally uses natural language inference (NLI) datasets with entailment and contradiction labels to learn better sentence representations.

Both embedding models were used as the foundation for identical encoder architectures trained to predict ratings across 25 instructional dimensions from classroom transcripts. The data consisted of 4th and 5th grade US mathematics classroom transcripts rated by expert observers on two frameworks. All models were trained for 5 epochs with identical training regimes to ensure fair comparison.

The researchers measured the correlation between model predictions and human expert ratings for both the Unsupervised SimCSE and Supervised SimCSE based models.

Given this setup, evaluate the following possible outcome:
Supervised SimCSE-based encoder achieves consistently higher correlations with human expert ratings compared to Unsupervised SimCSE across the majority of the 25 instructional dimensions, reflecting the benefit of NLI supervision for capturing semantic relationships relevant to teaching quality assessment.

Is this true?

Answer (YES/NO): NO